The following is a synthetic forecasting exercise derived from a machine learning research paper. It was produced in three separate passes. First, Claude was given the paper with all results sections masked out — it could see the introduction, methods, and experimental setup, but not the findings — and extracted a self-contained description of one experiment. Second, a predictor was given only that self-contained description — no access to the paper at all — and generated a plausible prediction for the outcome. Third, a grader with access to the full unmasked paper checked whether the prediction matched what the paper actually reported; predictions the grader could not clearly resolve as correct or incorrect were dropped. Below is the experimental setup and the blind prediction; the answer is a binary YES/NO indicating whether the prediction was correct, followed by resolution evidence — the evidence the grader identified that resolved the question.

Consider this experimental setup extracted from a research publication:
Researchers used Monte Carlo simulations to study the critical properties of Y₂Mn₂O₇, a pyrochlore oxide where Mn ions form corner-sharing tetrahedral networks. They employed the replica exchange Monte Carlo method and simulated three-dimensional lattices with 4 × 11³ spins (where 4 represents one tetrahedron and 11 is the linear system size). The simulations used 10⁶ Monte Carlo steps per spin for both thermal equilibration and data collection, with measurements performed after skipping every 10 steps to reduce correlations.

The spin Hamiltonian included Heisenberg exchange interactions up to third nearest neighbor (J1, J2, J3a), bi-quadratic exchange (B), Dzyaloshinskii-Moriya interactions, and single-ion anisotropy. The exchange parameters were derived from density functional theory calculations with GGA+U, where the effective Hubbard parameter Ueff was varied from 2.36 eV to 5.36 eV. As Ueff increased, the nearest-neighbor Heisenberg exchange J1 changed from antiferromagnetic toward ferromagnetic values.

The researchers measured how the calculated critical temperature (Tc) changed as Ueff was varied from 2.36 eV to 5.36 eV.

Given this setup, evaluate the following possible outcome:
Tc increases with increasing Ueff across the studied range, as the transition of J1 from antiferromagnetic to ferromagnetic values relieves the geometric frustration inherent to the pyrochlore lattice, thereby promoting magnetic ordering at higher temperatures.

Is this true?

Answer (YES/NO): YES